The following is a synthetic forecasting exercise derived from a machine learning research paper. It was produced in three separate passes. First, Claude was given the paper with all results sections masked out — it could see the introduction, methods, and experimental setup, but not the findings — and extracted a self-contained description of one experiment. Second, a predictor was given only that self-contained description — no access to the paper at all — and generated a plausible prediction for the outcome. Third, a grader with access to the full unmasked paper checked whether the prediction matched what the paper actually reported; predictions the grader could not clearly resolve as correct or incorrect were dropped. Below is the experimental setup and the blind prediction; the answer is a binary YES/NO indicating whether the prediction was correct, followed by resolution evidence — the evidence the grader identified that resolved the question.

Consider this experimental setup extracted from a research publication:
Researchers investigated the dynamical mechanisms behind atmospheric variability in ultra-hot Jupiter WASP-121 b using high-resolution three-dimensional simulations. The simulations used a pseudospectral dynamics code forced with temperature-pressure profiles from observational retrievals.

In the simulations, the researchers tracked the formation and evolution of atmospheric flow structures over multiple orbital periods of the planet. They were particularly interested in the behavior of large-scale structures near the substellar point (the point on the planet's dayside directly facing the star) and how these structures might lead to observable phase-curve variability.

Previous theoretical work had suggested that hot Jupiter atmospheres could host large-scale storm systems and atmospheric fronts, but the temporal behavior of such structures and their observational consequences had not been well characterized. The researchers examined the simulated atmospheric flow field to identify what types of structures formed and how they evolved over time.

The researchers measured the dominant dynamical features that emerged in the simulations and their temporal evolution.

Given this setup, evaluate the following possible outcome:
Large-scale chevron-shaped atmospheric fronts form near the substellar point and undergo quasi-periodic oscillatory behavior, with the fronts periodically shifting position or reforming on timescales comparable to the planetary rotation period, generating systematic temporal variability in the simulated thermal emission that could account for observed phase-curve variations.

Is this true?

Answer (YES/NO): NO